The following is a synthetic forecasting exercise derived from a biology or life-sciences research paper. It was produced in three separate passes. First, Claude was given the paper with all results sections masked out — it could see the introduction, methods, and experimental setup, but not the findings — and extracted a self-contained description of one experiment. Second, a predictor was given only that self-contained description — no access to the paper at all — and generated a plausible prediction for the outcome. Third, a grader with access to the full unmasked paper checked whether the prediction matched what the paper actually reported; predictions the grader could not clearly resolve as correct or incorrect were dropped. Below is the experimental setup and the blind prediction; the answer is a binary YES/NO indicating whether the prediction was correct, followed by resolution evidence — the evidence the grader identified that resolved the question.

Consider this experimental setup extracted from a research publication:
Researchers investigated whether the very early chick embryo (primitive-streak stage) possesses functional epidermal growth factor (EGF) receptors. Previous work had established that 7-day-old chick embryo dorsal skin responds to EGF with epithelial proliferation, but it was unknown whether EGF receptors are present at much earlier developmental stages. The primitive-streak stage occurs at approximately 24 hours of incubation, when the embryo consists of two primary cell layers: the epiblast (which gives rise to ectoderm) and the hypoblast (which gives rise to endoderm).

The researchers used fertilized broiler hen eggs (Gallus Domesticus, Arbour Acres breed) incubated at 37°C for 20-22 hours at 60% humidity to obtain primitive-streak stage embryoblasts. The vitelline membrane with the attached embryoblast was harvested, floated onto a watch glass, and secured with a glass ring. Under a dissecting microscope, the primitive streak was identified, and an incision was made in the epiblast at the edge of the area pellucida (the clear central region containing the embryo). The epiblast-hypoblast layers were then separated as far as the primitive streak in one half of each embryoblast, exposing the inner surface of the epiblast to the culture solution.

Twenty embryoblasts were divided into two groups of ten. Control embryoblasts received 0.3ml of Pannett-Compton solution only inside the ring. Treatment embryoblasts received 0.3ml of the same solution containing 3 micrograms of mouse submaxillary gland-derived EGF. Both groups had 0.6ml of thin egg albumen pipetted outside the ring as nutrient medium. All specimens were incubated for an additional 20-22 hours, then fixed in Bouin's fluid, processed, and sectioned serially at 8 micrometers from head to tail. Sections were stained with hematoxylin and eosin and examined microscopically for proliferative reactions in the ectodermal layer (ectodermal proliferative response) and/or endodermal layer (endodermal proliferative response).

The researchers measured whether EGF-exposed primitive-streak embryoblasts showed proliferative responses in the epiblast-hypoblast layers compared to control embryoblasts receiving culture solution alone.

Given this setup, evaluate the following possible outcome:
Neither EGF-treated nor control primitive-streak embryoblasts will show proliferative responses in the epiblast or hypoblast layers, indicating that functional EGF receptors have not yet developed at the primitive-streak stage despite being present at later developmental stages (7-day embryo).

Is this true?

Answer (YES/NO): NO